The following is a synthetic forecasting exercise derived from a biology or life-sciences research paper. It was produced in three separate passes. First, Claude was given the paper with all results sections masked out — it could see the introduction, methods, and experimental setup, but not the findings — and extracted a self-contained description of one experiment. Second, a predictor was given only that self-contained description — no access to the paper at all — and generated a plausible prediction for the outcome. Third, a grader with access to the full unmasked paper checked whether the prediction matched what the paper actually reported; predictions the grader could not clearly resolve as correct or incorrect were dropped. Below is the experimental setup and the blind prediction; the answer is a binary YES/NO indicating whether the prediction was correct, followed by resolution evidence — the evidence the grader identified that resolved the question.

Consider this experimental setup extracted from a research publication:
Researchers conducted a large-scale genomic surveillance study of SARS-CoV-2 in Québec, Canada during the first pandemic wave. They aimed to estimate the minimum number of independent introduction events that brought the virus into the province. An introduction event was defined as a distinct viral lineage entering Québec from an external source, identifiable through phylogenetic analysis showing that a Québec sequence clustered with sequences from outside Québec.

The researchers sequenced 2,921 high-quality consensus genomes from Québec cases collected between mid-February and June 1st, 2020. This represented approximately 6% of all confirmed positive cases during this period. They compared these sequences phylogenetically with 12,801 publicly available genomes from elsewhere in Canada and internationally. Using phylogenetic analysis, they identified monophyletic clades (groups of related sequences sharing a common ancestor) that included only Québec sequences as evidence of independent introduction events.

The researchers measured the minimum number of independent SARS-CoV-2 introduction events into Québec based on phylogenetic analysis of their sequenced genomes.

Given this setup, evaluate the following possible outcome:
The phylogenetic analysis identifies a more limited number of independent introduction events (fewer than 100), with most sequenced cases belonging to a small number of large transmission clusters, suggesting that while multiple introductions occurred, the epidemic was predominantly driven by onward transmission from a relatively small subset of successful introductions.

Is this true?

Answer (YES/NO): NO